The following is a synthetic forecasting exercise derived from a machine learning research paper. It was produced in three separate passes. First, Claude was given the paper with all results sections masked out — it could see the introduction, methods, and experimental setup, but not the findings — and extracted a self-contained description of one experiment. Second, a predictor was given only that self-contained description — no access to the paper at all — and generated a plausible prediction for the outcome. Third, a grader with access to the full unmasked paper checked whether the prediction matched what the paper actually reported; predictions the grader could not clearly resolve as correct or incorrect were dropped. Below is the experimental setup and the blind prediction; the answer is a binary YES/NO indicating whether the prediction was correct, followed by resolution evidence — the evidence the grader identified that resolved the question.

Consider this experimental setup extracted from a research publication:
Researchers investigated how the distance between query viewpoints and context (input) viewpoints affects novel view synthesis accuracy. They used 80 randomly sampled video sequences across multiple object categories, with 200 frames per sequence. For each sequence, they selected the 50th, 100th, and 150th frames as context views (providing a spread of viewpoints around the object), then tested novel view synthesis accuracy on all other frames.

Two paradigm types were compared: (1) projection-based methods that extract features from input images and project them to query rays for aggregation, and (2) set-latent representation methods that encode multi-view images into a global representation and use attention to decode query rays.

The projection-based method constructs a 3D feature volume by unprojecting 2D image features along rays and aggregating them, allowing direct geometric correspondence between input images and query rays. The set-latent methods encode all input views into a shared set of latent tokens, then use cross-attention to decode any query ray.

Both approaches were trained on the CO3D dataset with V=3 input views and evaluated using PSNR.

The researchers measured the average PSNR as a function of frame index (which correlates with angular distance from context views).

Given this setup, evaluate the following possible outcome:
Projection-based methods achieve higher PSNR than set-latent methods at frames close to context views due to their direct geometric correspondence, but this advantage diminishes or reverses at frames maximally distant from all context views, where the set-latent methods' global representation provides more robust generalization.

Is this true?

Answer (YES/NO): NO